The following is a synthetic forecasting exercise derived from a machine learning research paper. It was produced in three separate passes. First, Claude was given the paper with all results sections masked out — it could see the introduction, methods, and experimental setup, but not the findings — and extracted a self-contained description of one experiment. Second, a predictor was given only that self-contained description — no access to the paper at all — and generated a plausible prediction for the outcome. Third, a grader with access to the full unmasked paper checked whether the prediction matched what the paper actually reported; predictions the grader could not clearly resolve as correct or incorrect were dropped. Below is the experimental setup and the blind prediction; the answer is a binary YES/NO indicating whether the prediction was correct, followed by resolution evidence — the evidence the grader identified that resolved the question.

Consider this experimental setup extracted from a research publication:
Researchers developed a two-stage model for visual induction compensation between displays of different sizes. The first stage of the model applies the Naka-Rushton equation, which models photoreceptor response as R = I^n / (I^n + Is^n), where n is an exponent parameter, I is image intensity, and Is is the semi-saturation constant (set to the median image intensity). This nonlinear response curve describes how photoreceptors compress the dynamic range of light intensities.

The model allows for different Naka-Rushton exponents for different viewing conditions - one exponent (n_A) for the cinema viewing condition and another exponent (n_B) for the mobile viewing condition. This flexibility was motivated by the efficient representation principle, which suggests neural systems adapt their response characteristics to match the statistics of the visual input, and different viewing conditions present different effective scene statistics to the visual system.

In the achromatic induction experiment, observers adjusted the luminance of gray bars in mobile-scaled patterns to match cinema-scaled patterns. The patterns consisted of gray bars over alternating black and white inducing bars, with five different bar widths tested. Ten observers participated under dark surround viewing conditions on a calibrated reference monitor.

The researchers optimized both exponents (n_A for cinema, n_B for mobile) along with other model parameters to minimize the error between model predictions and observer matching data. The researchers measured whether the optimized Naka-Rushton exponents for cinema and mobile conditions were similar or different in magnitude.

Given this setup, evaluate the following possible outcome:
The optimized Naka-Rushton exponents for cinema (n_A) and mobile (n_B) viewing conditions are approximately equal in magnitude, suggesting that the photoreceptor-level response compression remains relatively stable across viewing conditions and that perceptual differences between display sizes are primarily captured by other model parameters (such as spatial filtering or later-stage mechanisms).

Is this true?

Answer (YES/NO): NO